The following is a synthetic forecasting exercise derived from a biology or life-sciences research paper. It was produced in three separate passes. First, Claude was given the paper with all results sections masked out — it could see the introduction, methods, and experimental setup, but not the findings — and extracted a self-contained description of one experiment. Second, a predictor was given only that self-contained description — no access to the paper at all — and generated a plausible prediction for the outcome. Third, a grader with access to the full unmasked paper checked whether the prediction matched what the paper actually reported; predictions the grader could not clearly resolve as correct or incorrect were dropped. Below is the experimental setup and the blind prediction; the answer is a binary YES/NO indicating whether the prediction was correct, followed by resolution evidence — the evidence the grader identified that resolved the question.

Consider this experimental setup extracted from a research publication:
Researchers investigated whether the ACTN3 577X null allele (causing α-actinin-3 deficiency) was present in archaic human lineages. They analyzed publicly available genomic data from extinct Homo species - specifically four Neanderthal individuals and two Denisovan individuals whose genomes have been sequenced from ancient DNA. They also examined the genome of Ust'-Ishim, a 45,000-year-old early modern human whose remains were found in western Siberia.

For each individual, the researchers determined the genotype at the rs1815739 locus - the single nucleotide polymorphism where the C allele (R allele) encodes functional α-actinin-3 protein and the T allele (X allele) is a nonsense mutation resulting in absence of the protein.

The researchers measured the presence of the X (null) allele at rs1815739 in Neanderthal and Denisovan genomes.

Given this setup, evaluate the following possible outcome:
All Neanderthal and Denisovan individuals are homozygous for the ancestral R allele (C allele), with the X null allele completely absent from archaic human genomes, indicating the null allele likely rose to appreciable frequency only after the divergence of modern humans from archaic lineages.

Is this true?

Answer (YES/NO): YES